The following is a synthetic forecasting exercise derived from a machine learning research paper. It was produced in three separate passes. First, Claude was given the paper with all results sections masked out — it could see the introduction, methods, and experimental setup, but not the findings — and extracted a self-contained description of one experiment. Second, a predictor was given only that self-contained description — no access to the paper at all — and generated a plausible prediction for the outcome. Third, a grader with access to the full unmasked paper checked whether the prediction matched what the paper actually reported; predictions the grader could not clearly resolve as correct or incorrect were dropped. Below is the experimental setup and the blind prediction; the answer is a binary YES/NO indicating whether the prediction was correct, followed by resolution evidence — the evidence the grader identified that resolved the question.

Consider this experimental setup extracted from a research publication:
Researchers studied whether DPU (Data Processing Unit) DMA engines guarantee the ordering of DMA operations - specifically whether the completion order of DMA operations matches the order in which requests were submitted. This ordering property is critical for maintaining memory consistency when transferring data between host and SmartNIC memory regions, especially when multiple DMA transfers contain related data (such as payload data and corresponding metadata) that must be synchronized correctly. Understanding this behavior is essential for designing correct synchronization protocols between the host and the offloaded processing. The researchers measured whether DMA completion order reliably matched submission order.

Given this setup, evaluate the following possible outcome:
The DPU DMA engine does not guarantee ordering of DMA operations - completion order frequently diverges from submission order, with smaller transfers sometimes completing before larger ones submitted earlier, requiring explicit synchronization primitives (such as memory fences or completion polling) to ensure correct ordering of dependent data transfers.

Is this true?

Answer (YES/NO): YES